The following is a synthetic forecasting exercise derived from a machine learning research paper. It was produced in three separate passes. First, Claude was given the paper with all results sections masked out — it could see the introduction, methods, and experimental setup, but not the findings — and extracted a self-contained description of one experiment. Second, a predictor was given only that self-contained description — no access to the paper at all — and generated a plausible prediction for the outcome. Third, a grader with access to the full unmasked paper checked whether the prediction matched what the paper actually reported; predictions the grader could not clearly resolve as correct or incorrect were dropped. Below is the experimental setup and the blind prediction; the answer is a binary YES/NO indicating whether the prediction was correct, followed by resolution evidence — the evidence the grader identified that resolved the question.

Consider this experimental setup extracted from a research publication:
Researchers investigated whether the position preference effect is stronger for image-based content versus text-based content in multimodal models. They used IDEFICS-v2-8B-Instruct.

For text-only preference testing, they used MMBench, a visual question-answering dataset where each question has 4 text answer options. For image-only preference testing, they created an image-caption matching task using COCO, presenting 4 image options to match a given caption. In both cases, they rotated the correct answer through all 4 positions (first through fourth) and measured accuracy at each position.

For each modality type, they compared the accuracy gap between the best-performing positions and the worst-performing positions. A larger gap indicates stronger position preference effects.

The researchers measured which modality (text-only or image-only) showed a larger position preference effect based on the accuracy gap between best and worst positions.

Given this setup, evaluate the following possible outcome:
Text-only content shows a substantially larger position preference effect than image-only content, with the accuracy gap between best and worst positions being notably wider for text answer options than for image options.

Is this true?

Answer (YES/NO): NO